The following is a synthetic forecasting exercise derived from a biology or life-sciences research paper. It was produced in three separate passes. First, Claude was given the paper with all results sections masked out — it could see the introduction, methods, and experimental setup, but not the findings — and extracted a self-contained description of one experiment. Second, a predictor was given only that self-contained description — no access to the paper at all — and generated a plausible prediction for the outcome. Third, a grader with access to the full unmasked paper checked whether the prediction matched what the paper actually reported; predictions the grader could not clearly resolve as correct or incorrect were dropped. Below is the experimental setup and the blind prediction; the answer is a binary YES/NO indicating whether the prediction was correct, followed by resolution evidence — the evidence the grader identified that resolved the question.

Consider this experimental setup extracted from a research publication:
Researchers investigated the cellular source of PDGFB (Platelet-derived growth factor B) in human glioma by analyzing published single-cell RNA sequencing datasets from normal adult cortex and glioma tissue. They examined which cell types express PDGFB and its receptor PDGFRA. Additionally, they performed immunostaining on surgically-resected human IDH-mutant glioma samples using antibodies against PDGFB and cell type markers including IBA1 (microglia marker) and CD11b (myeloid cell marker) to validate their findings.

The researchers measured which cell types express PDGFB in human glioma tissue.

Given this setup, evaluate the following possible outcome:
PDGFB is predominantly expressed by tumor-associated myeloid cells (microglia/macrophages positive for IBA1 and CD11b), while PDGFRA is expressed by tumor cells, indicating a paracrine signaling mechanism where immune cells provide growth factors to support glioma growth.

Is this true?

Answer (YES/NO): NO